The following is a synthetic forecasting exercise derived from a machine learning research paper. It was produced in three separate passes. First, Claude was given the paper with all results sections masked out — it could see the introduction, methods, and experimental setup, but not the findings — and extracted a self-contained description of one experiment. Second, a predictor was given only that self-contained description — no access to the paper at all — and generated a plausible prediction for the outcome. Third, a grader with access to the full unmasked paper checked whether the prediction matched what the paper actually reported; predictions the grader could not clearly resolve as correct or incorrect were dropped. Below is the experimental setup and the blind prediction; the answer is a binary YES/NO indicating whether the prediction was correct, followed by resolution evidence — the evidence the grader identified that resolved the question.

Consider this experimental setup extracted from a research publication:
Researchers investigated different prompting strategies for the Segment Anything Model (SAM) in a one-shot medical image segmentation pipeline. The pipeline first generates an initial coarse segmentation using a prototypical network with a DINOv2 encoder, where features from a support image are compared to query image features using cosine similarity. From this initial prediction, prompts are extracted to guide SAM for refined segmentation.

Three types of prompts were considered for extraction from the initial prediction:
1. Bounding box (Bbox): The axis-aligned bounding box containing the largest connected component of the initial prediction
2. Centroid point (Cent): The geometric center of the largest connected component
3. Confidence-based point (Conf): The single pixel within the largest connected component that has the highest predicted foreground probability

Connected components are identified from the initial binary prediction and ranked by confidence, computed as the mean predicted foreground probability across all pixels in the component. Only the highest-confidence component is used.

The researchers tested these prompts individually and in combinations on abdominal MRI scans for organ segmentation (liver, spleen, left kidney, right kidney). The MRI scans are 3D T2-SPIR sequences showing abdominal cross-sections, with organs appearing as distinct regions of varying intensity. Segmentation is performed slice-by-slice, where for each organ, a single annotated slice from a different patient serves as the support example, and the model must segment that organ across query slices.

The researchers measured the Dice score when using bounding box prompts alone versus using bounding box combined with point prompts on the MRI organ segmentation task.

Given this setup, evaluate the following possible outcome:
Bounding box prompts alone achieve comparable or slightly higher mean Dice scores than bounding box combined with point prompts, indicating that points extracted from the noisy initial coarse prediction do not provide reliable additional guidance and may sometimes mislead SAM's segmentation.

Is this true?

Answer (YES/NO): NO